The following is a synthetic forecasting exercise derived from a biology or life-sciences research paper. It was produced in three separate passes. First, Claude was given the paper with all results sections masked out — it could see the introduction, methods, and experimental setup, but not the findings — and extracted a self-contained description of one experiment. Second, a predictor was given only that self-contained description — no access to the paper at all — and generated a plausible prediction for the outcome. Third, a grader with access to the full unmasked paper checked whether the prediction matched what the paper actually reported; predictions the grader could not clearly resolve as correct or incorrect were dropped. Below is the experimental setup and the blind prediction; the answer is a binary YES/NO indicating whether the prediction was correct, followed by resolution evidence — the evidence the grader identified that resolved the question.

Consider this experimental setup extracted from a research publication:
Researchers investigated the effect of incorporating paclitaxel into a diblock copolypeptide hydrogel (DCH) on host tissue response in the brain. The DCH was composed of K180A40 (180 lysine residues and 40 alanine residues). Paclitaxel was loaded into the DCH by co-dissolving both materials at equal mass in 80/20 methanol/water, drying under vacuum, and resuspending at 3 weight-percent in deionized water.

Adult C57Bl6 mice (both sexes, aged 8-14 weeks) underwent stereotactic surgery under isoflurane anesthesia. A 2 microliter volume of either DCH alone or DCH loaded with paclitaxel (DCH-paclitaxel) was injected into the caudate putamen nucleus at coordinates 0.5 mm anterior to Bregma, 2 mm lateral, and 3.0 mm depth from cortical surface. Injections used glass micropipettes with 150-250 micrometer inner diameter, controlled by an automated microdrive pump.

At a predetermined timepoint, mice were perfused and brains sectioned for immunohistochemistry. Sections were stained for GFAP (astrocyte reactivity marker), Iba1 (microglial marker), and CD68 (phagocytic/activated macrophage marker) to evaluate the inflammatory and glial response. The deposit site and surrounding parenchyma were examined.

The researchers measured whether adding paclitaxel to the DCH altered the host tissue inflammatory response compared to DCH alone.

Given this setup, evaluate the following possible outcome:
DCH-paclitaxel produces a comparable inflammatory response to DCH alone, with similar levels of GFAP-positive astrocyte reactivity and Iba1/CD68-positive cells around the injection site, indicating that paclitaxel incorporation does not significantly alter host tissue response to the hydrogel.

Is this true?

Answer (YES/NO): NO